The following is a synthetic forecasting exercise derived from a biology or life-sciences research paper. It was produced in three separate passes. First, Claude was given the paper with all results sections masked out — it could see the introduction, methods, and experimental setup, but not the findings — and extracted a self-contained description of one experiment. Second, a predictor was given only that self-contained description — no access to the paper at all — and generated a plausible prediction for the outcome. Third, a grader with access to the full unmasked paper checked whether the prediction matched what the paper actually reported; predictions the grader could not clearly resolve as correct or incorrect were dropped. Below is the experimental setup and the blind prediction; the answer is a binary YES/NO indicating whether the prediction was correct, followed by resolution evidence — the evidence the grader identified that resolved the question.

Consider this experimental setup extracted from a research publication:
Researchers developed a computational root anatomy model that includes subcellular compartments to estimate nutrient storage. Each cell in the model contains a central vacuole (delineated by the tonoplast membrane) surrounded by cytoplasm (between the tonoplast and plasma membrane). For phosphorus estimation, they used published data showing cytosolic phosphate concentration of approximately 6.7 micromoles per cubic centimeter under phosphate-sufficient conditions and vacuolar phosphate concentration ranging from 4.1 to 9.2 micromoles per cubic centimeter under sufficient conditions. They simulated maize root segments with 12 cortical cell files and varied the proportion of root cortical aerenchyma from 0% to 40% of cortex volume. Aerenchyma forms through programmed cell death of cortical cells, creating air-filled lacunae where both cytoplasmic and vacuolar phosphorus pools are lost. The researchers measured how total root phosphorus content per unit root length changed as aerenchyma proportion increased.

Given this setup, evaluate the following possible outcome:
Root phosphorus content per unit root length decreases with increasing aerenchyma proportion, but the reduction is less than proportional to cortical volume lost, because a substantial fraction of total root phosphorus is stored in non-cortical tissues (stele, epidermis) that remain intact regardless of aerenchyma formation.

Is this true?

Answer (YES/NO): YES